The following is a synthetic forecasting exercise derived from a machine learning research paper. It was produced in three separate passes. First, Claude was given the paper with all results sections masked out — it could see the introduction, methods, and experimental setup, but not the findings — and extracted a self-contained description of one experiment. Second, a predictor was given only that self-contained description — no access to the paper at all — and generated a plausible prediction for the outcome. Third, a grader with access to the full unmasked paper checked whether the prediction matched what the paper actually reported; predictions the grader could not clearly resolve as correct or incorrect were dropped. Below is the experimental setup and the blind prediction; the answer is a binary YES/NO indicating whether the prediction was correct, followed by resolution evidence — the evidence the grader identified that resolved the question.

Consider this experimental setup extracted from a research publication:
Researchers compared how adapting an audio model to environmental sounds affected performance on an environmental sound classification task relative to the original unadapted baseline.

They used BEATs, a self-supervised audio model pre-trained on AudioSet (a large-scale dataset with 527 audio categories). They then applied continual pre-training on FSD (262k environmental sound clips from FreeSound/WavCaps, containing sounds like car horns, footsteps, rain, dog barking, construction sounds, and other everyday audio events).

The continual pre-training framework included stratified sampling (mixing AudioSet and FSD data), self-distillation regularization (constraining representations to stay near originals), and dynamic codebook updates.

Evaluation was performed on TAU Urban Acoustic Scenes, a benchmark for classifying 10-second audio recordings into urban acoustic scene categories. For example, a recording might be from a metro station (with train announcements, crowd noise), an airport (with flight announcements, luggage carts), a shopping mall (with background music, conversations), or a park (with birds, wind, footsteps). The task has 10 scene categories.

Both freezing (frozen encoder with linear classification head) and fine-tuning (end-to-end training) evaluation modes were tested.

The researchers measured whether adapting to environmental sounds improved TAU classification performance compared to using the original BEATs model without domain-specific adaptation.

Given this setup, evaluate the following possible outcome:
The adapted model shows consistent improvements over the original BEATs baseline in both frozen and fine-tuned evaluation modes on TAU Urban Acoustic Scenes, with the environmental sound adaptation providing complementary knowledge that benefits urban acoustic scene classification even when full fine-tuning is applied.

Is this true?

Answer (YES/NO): YES